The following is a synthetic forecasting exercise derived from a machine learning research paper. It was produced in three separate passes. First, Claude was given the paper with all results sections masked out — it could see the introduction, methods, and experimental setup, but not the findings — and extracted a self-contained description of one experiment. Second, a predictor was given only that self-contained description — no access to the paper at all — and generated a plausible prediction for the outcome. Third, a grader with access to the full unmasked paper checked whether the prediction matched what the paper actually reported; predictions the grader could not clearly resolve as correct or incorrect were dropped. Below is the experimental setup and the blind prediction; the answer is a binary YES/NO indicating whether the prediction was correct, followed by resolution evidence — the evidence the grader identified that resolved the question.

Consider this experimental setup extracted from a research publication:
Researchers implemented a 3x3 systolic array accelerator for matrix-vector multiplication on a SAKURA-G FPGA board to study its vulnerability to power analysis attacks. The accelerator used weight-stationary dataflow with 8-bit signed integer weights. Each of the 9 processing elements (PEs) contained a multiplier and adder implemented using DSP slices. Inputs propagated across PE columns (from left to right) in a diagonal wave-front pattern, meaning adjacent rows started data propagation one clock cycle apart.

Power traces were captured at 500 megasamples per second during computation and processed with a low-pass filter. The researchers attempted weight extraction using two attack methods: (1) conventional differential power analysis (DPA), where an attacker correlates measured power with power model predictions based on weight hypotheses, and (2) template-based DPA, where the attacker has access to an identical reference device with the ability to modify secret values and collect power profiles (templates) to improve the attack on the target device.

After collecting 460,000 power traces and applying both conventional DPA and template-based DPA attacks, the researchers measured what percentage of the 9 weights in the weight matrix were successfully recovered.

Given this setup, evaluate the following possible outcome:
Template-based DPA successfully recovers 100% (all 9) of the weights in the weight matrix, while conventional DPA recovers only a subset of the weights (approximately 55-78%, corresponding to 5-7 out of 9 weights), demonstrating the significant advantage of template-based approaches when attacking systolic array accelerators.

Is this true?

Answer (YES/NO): NO